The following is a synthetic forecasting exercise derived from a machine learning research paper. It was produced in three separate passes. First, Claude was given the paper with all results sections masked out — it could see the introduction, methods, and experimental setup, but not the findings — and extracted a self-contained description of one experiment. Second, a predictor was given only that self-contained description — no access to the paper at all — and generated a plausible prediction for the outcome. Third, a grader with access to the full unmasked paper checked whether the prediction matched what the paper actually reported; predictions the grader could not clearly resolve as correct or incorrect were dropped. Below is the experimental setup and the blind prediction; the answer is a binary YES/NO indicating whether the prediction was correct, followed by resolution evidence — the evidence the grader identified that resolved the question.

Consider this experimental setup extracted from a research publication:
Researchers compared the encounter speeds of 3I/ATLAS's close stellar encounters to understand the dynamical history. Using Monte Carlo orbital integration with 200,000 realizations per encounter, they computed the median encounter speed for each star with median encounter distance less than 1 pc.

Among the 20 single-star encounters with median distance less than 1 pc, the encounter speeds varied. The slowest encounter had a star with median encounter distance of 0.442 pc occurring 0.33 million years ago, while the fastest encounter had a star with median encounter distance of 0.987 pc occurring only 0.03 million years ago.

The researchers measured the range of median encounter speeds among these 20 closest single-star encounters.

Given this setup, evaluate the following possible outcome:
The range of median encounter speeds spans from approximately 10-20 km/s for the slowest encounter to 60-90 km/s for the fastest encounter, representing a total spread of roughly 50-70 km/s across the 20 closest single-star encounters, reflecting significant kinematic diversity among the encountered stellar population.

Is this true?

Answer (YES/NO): NO